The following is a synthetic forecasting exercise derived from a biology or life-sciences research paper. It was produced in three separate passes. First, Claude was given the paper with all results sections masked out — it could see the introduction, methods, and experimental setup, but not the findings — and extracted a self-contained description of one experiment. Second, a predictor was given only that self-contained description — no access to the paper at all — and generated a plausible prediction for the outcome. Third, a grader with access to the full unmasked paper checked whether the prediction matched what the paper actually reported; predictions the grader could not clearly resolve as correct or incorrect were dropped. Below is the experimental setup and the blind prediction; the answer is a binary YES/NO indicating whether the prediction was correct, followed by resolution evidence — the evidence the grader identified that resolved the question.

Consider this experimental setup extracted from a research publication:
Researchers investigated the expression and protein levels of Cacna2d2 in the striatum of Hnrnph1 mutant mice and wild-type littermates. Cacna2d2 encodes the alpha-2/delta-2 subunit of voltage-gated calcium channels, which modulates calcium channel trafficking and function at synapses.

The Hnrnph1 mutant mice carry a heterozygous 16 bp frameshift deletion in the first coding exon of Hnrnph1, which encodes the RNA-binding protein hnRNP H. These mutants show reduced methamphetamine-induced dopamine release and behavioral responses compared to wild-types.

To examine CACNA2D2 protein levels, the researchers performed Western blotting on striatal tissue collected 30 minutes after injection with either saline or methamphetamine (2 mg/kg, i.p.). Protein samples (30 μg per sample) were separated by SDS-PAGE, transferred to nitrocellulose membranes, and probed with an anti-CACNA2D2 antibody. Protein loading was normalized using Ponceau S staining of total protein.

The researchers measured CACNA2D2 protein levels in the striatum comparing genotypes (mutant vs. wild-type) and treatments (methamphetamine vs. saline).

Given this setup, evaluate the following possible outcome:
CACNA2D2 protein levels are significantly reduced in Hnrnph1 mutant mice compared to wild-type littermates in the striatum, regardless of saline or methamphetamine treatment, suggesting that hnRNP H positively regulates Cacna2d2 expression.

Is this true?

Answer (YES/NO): NO